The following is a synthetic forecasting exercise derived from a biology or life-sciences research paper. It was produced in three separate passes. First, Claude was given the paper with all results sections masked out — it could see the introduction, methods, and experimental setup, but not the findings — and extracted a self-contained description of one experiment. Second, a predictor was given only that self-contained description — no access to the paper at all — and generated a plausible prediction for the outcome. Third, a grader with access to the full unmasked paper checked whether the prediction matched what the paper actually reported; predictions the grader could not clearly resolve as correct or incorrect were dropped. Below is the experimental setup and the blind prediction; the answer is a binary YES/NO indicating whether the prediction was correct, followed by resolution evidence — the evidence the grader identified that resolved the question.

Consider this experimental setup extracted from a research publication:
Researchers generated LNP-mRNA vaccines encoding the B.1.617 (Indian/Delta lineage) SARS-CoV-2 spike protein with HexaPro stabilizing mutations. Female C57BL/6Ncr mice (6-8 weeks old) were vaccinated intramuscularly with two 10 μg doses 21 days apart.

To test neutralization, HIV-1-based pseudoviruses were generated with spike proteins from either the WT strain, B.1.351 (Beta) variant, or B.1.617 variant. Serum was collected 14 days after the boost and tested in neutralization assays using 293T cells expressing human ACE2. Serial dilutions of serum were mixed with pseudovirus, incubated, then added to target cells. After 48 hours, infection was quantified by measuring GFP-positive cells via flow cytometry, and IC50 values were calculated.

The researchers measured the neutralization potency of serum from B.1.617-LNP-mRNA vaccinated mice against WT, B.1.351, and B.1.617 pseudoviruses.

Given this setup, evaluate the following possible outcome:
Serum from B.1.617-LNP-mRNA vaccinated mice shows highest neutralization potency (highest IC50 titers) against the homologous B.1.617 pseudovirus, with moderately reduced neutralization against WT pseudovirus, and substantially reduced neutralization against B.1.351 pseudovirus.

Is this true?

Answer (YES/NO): NO